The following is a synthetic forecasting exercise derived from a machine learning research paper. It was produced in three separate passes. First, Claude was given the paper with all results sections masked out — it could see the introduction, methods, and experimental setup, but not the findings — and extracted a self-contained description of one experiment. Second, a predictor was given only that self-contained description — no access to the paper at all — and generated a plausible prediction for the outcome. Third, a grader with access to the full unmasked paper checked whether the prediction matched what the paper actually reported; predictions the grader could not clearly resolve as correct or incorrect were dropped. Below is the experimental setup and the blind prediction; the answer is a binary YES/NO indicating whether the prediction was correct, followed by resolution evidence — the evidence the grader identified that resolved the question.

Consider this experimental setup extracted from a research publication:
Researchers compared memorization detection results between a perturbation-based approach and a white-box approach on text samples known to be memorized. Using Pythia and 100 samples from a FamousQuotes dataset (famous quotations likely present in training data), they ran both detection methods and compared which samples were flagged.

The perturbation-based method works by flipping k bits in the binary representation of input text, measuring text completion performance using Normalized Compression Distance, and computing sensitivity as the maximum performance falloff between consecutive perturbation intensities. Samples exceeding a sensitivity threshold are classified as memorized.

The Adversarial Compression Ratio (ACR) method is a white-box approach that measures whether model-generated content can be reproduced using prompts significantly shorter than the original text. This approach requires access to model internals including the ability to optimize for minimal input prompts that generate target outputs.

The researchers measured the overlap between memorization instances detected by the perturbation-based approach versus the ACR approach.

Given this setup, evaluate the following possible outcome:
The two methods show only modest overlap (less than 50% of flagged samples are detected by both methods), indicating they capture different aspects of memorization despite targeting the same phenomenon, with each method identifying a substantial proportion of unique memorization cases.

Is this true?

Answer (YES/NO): NO